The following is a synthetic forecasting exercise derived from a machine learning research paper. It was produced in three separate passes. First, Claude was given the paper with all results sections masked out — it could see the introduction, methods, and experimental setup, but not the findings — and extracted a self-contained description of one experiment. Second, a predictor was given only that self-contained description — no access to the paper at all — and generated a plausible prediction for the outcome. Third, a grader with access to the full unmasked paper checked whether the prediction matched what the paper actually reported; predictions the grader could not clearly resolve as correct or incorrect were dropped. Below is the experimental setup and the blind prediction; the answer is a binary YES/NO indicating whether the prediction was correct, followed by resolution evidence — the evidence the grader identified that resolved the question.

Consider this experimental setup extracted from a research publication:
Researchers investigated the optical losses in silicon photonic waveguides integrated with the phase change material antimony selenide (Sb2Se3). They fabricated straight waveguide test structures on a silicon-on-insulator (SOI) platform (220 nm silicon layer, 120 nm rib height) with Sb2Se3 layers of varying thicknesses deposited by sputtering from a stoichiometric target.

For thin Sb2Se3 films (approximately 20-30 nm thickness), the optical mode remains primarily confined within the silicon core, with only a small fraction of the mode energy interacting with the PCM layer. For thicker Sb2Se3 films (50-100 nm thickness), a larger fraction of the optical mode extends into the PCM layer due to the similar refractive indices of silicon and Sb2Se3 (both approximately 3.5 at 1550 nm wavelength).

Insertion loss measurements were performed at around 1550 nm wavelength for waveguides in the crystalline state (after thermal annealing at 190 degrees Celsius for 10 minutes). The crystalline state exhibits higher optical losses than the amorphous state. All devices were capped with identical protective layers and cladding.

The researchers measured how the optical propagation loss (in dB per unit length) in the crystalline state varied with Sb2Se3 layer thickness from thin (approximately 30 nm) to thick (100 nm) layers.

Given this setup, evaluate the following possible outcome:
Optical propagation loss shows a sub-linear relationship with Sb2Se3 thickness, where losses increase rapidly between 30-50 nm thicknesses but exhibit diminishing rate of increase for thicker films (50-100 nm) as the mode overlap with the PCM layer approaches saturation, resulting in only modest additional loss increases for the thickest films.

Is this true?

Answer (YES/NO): NO